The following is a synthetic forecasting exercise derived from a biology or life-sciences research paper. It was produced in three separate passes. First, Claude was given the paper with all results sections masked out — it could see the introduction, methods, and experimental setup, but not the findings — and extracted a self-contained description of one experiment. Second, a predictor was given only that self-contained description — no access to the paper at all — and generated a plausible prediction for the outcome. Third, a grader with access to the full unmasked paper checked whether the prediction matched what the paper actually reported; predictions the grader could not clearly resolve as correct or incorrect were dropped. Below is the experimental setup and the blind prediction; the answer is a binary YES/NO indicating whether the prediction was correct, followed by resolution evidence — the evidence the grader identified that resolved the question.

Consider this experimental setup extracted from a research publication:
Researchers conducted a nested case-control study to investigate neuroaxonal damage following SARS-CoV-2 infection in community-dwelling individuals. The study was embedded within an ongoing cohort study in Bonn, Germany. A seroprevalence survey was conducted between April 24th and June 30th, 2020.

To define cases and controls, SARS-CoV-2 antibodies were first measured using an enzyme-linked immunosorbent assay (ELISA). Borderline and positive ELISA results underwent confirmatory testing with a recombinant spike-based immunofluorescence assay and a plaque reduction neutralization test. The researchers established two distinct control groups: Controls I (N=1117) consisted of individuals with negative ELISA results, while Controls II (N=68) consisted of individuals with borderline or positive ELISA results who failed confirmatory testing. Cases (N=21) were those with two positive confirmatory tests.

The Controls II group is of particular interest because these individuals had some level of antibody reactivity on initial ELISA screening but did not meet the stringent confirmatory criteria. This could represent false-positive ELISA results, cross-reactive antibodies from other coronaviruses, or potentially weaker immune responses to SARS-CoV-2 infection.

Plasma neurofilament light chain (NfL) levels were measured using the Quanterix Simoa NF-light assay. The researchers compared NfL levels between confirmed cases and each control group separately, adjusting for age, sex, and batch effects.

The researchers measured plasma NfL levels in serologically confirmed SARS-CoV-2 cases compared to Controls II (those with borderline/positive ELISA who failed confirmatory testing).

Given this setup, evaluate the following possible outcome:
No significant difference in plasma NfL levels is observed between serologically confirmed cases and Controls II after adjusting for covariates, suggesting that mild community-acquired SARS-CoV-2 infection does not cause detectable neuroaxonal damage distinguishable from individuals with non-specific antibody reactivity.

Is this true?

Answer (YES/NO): YES